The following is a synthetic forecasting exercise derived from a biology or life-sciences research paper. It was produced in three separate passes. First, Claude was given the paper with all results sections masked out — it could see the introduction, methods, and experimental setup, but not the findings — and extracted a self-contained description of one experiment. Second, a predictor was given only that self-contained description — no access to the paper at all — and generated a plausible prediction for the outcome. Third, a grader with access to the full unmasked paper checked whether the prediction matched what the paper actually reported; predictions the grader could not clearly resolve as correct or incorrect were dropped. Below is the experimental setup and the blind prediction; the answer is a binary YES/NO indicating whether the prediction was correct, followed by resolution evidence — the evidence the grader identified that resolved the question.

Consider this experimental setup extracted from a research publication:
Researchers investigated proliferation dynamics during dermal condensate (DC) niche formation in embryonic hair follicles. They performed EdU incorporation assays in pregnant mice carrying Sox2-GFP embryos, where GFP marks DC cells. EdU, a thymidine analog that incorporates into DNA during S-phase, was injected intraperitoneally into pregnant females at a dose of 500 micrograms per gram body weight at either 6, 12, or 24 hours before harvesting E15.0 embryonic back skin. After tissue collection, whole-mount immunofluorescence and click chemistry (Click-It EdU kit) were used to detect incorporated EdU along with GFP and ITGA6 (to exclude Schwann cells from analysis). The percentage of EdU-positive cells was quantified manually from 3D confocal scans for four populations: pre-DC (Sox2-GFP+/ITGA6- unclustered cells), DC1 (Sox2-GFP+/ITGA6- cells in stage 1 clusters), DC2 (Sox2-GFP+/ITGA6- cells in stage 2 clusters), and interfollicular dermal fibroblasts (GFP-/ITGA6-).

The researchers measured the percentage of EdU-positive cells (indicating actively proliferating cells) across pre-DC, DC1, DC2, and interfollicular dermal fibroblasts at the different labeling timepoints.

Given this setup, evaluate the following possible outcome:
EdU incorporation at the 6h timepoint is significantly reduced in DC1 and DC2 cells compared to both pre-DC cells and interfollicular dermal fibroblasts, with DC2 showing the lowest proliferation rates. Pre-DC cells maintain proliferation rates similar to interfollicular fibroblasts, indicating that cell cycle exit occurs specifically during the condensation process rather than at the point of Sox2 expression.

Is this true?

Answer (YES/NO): NO